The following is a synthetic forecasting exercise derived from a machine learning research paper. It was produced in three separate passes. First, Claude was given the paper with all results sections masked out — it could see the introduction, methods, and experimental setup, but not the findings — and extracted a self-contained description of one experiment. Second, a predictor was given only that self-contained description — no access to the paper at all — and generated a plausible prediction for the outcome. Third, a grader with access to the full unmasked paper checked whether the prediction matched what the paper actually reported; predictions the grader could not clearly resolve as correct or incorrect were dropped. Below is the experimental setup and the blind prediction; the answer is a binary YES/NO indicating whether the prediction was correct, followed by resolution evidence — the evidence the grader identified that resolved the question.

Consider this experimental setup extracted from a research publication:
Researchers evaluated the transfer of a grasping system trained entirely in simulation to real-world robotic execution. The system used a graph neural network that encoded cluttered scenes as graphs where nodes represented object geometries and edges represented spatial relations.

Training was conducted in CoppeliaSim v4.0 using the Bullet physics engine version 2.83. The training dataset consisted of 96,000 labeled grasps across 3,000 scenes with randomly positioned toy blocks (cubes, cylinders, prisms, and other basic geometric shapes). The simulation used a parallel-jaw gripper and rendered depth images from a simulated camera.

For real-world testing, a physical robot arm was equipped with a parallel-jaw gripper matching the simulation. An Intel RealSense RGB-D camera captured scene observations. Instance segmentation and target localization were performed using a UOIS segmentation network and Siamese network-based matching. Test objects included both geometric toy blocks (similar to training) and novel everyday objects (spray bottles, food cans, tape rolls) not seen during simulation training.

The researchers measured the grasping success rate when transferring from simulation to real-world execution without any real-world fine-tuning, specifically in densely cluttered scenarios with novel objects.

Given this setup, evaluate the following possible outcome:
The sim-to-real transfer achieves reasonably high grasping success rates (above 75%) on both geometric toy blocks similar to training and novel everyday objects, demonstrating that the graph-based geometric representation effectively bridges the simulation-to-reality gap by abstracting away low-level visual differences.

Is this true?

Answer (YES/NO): YES